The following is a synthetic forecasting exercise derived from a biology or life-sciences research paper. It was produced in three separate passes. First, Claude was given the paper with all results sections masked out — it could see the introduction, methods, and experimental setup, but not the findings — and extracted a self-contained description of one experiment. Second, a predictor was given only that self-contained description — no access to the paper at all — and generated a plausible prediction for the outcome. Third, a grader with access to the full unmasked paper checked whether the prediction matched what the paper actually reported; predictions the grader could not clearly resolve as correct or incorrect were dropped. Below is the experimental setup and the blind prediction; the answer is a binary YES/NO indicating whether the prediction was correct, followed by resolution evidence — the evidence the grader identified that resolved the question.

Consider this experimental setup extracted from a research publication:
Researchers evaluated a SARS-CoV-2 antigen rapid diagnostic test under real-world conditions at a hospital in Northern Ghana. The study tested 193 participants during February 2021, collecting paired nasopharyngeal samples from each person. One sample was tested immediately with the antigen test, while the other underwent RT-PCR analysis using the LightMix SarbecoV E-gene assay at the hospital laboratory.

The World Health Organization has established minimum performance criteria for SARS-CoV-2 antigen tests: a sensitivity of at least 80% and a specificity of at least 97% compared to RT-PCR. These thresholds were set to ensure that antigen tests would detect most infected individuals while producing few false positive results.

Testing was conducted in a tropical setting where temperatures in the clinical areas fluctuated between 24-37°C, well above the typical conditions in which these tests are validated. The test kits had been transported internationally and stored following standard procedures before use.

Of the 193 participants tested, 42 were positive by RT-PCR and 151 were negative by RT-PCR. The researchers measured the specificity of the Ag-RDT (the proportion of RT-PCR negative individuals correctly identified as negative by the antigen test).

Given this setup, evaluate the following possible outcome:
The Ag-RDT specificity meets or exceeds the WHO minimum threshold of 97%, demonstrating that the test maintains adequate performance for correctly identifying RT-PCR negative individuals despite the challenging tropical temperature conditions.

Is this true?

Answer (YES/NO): NO